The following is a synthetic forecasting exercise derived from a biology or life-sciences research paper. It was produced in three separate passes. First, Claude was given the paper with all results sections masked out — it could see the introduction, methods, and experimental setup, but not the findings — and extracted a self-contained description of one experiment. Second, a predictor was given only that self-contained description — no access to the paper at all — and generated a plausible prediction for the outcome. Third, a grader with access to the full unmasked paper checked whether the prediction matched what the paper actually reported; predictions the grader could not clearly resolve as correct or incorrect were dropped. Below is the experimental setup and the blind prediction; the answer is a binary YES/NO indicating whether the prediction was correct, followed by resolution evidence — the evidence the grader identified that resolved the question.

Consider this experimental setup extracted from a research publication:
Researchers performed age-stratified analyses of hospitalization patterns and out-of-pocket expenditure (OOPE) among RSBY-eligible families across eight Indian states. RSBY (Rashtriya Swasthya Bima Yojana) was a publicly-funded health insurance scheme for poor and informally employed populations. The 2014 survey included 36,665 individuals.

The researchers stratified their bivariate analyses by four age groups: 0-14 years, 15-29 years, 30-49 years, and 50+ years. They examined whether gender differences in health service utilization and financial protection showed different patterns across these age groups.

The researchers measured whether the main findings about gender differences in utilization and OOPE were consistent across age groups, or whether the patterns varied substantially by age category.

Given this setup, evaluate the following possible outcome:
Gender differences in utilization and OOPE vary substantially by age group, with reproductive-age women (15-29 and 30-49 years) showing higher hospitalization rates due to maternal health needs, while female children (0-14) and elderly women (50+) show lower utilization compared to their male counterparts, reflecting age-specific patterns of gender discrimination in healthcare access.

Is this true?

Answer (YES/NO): NO